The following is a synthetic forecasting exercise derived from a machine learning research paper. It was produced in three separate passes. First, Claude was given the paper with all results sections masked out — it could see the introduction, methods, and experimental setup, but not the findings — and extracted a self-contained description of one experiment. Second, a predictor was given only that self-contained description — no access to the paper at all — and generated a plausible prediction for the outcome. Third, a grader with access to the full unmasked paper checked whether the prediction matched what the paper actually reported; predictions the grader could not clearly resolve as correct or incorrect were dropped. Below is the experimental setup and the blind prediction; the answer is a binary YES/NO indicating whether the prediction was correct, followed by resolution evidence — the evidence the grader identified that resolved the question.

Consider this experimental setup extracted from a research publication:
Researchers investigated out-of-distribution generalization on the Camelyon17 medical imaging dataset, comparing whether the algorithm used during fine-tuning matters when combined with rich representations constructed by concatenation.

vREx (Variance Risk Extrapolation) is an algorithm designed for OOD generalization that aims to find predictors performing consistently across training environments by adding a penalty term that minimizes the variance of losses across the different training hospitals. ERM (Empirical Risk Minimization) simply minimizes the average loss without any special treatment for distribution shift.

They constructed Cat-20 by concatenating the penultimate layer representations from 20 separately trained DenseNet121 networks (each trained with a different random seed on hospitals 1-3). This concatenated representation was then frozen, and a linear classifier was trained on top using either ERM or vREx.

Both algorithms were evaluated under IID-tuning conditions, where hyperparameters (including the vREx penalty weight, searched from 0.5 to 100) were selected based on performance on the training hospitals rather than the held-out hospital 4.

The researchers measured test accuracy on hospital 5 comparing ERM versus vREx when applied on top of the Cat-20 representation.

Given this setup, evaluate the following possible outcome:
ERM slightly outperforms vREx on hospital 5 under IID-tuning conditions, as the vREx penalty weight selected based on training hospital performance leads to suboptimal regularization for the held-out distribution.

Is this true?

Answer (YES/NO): NO